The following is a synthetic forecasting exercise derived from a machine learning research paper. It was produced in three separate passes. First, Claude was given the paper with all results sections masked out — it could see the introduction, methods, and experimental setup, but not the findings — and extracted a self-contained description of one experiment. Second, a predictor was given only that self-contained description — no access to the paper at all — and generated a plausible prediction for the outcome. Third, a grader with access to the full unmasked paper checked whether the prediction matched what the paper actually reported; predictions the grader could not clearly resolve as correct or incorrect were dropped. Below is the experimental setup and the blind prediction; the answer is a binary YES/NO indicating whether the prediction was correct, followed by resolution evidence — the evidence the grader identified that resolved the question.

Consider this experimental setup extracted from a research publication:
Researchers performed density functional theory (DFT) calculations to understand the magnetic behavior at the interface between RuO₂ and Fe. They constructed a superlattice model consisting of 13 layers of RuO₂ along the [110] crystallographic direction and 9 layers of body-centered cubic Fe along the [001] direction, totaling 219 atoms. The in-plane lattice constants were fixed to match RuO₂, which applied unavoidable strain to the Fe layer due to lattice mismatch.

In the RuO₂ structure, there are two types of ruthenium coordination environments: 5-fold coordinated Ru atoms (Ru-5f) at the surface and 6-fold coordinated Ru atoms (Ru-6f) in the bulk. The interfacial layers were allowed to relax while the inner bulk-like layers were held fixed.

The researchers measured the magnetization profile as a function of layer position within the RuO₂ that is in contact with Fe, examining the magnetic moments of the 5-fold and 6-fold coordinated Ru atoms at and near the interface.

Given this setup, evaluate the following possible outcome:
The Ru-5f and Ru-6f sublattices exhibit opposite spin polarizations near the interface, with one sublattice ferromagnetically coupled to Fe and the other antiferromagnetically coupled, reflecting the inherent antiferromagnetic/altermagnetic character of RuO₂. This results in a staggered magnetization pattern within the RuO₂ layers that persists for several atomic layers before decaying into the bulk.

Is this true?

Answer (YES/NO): NO